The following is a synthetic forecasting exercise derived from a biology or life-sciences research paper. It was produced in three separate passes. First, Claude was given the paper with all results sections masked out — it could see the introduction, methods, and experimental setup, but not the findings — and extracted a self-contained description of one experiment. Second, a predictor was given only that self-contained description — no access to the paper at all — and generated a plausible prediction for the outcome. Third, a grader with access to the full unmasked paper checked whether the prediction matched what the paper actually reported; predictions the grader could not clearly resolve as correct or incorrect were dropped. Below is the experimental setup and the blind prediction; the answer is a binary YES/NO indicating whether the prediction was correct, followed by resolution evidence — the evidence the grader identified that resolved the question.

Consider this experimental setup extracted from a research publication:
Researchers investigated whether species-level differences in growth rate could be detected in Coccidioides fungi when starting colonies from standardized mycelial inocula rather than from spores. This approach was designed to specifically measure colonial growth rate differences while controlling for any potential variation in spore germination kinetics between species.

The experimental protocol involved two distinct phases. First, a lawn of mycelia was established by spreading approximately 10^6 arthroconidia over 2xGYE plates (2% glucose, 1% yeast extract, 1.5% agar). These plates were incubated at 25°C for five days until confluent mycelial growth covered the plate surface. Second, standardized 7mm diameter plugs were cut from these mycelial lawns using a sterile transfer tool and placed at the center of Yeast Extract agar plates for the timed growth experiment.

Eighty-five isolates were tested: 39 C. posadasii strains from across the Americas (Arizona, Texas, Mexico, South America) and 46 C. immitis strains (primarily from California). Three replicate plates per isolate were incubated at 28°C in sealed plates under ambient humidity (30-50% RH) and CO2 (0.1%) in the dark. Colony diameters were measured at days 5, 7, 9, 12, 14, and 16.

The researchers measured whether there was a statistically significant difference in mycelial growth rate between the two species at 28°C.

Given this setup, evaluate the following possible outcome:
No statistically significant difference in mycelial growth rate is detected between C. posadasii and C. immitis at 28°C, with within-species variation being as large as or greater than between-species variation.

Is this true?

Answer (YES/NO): YES